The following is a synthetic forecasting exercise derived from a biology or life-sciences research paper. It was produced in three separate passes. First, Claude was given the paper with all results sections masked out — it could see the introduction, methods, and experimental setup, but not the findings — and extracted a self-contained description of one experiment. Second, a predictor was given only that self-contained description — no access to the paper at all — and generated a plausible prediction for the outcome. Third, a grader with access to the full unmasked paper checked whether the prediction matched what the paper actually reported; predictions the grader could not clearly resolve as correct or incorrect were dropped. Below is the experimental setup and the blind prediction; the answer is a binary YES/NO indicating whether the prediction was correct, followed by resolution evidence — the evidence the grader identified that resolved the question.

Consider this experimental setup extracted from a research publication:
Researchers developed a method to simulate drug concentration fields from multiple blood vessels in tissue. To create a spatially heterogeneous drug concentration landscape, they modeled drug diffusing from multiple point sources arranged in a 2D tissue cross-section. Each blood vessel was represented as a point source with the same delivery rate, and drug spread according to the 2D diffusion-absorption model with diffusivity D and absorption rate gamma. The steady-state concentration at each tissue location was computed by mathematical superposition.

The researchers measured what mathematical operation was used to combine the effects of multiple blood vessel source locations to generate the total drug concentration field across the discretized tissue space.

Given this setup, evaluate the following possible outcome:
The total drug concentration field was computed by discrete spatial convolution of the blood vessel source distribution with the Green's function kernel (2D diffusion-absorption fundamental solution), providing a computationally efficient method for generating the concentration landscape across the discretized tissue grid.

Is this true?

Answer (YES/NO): YES